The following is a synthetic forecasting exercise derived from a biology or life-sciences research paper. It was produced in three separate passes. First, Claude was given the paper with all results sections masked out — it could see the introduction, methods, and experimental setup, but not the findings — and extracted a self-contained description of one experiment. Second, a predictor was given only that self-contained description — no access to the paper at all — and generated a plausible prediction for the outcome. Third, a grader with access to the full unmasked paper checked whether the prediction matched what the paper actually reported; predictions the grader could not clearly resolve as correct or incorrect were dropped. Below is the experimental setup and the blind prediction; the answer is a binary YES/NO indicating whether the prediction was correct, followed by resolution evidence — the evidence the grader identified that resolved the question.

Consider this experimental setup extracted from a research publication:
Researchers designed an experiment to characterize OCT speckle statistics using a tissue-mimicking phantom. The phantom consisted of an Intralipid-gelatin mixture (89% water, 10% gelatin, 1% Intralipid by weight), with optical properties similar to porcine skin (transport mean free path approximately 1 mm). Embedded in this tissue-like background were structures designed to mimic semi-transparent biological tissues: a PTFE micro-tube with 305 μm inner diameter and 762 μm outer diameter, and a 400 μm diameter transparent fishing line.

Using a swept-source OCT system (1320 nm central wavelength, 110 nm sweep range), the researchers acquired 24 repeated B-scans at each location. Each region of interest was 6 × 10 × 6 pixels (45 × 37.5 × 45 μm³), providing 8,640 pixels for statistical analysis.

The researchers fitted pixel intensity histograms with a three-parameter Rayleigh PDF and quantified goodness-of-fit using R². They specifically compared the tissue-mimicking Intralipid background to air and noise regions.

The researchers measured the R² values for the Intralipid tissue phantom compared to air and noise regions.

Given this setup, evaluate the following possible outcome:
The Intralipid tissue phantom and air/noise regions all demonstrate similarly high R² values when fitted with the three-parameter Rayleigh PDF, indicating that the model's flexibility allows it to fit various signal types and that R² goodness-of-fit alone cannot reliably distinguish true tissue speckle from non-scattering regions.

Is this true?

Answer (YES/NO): NO